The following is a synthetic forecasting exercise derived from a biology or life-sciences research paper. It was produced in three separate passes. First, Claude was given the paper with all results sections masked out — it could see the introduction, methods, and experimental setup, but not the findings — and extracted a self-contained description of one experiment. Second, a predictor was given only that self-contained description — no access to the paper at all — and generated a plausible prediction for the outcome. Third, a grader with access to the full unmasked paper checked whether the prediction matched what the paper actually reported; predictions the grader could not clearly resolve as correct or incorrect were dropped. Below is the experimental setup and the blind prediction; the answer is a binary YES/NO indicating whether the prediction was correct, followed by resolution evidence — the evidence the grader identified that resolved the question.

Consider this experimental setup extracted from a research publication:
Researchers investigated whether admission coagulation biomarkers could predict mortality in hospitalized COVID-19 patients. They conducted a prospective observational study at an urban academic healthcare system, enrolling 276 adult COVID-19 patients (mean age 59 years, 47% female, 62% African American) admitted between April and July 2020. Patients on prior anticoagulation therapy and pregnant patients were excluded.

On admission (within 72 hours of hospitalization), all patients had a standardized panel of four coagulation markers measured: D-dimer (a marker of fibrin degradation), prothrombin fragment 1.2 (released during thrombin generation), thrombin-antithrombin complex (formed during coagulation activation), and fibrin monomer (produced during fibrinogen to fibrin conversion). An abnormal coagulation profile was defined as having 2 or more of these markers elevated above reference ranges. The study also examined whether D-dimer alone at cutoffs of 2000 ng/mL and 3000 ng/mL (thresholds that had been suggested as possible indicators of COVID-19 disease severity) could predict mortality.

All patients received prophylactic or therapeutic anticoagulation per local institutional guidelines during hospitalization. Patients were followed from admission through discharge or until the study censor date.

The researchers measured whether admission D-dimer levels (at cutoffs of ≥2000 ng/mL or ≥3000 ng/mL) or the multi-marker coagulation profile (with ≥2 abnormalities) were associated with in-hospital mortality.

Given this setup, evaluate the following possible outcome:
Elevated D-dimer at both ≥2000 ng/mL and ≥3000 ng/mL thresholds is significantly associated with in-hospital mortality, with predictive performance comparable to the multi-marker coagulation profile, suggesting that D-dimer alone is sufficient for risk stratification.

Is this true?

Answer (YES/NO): NO